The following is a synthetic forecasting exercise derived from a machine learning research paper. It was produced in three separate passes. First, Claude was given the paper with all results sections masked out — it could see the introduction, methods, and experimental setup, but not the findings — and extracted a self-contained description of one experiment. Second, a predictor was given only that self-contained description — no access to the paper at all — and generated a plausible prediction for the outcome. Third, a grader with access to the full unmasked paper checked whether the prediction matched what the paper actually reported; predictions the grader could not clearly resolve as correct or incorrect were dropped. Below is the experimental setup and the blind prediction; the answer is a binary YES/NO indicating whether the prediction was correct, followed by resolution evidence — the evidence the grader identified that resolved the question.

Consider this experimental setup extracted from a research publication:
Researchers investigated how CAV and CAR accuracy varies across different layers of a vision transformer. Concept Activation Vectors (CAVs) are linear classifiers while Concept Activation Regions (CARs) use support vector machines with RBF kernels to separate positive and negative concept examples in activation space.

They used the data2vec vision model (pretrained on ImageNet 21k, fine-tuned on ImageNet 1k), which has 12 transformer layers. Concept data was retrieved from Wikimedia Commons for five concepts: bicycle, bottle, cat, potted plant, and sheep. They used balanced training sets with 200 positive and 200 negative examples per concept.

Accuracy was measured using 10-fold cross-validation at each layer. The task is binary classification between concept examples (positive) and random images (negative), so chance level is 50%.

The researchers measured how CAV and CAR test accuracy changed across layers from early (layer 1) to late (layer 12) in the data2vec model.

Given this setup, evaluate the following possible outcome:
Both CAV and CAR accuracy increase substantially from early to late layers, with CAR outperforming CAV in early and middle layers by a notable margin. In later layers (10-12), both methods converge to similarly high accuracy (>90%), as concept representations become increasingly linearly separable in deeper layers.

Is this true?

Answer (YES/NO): NO